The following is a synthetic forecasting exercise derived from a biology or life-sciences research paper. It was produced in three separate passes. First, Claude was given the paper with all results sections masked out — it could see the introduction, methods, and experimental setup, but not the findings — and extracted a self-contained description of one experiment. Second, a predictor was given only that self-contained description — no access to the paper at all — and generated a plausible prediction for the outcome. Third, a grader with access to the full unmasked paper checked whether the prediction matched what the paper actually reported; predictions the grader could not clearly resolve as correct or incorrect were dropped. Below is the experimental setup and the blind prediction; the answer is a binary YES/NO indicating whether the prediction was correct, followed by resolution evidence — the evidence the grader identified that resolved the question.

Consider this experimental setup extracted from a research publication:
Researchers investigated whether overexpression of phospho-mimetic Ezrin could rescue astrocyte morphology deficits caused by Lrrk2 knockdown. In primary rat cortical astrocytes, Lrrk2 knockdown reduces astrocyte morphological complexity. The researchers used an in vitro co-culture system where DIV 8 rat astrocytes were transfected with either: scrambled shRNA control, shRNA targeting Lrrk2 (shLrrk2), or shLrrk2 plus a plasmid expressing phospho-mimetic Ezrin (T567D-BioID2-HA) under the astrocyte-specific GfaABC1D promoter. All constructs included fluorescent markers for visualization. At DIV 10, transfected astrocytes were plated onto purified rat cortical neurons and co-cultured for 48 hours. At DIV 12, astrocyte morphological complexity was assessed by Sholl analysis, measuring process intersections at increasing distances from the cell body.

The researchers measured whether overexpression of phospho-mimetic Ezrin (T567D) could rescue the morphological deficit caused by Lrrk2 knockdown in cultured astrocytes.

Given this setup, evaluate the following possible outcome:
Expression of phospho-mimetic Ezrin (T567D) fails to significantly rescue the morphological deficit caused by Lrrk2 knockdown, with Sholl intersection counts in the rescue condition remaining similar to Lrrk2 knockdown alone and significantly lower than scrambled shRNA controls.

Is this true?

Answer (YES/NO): NO